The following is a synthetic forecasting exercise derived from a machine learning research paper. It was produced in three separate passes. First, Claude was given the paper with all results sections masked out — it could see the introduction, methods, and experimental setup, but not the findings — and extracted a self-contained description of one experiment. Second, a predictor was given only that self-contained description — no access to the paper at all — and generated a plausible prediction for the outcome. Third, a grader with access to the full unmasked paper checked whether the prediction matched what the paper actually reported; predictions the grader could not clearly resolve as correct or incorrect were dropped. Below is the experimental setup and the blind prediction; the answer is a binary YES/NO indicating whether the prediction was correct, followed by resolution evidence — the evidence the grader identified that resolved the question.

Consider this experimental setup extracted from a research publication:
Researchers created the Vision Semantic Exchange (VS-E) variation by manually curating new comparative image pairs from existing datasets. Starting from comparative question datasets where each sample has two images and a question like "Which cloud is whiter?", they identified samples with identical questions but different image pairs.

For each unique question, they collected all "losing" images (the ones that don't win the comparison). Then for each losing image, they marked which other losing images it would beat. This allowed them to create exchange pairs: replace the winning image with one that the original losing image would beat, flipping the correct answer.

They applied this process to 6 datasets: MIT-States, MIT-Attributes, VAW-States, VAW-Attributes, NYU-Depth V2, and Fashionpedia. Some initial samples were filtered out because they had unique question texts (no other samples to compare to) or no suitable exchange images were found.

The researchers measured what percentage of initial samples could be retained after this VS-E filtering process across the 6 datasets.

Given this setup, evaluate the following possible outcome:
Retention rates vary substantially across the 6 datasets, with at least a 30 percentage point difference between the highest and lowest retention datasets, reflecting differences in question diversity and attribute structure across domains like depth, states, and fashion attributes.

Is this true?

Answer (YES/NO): NO